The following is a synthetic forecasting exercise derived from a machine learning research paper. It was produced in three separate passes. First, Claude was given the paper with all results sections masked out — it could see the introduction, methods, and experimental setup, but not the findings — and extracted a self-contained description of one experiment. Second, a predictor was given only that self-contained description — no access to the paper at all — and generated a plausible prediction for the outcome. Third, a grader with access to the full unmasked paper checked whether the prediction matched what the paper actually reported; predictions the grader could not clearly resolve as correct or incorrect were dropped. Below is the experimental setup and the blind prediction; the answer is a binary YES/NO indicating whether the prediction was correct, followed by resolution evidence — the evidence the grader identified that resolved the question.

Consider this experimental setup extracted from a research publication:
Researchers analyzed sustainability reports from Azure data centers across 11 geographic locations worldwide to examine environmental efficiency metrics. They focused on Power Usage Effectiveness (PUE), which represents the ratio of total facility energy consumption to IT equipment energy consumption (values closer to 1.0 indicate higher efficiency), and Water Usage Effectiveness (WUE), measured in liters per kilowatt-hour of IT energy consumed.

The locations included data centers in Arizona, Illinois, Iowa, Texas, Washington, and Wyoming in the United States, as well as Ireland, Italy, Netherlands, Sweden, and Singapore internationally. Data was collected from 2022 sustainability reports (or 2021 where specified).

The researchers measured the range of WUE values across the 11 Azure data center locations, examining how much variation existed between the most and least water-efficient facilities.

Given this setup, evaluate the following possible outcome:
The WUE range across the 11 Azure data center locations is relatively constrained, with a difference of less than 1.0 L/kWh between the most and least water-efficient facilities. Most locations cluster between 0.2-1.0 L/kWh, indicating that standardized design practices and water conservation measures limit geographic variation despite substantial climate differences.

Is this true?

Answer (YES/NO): NO